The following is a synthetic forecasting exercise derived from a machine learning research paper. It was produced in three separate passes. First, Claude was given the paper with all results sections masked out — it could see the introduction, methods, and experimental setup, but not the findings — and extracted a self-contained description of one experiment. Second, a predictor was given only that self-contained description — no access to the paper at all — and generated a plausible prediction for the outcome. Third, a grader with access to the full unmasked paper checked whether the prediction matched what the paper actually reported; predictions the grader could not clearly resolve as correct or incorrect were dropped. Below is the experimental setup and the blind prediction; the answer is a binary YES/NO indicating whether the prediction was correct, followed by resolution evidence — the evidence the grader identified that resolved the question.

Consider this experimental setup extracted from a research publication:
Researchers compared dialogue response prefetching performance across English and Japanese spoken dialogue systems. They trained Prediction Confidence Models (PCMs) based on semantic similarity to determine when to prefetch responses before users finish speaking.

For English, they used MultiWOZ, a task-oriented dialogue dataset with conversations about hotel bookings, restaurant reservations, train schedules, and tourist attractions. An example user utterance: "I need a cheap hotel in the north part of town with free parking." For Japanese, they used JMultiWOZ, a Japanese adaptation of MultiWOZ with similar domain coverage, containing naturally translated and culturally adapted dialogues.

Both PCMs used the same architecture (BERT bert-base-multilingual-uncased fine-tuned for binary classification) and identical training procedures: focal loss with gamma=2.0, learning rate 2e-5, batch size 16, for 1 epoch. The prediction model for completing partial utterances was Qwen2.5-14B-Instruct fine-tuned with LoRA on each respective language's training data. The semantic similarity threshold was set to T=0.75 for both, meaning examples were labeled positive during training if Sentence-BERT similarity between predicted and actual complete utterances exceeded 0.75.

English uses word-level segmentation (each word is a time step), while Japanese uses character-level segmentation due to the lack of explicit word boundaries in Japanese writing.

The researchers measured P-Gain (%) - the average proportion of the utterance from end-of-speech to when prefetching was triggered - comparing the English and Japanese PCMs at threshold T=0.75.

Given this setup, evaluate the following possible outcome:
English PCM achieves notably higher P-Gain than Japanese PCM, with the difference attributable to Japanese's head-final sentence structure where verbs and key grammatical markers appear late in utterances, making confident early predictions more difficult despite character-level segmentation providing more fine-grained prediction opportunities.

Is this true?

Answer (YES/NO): NO